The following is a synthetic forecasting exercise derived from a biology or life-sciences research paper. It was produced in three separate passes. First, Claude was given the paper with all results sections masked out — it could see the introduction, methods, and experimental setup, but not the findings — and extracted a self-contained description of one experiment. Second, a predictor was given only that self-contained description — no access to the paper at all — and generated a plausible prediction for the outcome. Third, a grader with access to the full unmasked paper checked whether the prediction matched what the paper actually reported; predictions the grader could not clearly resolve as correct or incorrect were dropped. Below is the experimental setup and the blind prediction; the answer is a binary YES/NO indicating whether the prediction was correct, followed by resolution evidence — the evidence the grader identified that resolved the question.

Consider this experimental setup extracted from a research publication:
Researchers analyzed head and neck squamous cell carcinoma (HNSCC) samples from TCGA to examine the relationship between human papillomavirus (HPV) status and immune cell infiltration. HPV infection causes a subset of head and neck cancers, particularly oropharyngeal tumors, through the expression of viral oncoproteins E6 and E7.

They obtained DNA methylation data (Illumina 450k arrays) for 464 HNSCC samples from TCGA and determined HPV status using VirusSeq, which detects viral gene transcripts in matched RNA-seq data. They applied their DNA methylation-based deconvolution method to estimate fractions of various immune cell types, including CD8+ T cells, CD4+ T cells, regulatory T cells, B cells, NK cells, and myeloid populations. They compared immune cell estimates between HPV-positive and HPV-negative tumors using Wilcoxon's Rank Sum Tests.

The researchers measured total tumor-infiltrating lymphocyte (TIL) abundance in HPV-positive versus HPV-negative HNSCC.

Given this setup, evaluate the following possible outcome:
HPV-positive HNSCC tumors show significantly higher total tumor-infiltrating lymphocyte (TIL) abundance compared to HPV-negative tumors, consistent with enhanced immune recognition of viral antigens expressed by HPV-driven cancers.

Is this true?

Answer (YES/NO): YES